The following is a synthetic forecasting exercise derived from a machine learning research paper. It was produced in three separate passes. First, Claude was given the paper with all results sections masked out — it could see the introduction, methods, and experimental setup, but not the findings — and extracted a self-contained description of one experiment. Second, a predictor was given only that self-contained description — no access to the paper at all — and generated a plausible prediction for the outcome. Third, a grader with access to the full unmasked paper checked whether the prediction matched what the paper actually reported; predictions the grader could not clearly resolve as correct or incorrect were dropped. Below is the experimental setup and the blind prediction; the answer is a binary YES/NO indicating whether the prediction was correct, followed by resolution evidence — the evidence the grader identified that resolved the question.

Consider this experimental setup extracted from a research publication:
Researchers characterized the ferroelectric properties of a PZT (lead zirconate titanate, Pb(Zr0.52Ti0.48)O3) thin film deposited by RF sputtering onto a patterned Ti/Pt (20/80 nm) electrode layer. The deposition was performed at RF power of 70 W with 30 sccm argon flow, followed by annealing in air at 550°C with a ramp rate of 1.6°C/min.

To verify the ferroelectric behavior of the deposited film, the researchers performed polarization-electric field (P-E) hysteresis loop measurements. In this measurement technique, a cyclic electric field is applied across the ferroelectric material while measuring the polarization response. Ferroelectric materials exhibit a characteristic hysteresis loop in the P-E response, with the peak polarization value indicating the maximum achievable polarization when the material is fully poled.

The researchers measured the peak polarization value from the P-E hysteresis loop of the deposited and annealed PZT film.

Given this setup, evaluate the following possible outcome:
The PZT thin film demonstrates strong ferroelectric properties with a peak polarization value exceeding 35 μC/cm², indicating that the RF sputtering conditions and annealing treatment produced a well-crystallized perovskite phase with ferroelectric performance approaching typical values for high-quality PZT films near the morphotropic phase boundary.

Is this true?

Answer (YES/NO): YES